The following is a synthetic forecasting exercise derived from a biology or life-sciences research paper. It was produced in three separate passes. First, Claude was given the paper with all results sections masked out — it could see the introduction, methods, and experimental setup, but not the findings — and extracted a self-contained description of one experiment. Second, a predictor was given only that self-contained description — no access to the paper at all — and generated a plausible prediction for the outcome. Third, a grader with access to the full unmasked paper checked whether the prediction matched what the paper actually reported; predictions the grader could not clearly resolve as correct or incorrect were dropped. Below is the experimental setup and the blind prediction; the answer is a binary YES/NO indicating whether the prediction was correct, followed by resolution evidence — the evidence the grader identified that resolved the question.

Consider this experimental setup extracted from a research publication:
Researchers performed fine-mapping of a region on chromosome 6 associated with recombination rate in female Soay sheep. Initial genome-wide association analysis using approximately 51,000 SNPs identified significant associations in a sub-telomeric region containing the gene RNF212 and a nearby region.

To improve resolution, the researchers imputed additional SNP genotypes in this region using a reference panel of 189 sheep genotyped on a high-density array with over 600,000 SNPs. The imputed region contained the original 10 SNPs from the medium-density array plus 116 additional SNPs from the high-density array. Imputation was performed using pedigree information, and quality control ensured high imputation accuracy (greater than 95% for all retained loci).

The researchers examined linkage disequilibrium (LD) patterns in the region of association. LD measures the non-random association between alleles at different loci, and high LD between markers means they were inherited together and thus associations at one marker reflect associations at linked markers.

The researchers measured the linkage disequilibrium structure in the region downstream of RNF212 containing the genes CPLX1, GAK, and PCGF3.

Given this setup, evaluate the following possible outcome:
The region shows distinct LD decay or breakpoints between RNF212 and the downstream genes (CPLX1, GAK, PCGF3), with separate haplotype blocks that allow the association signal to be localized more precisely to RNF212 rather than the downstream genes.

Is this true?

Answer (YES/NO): YES